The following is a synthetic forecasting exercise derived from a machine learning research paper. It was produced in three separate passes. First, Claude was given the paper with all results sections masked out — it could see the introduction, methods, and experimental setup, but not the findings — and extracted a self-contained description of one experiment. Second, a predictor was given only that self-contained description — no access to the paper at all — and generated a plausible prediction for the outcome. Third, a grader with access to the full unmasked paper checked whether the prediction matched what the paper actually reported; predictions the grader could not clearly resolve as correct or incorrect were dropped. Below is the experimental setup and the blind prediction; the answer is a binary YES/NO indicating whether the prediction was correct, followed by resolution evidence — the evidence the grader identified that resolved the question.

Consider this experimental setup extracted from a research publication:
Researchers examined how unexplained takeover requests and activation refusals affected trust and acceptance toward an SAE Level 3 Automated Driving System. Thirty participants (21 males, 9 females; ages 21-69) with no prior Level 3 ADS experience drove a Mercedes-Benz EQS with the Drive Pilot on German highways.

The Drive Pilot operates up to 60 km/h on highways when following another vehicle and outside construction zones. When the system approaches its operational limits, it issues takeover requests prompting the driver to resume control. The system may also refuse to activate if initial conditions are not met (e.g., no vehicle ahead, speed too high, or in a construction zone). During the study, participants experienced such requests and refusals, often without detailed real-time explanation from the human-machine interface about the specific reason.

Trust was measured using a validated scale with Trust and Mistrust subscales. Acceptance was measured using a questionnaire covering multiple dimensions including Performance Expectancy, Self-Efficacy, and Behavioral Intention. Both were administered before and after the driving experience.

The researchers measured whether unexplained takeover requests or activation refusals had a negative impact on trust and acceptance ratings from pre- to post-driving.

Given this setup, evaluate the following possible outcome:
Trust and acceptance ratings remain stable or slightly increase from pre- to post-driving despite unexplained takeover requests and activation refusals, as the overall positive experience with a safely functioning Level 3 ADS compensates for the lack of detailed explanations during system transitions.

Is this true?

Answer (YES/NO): YES